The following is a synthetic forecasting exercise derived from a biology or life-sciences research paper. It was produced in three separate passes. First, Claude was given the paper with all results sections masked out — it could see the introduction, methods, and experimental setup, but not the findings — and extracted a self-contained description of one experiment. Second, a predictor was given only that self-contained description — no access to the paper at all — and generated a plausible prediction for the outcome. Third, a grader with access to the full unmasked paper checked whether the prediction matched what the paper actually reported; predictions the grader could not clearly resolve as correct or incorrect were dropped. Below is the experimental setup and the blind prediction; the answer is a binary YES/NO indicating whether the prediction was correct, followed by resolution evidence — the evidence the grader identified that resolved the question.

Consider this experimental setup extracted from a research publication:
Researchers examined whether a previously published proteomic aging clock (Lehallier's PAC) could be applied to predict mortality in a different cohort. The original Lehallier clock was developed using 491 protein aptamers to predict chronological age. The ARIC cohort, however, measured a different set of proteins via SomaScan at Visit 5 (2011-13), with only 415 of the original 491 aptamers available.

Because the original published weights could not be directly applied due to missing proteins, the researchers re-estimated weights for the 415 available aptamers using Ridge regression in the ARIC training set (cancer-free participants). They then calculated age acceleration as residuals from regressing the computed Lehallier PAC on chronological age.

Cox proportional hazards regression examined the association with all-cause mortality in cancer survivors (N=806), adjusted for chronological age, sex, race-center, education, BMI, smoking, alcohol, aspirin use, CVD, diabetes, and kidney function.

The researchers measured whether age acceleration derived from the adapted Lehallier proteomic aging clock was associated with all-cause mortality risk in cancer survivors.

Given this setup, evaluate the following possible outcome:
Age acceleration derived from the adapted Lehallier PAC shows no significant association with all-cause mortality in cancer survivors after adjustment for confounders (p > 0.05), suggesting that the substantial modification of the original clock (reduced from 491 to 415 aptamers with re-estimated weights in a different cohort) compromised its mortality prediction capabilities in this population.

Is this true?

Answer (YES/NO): NO